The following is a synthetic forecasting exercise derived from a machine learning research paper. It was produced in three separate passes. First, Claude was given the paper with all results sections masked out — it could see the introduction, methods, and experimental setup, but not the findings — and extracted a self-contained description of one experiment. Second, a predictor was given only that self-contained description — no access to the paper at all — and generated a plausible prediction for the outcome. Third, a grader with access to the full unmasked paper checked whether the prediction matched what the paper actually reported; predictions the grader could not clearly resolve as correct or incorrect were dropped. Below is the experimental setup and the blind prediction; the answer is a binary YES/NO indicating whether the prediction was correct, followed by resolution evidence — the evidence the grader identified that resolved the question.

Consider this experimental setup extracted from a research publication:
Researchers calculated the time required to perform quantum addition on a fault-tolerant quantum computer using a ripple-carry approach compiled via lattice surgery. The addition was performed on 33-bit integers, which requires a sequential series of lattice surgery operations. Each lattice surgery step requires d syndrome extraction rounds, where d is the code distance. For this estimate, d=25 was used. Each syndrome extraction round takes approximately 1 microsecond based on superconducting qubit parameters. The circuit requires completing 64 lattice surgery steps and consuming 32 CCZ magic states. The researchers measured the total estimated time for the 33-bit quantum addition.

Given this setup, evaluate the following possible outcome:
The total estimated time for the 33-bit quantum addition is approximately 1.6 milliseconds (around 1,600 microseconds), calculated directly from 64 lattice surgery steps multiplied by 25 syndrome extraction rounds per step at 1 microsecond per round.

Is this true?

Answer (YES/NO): YES